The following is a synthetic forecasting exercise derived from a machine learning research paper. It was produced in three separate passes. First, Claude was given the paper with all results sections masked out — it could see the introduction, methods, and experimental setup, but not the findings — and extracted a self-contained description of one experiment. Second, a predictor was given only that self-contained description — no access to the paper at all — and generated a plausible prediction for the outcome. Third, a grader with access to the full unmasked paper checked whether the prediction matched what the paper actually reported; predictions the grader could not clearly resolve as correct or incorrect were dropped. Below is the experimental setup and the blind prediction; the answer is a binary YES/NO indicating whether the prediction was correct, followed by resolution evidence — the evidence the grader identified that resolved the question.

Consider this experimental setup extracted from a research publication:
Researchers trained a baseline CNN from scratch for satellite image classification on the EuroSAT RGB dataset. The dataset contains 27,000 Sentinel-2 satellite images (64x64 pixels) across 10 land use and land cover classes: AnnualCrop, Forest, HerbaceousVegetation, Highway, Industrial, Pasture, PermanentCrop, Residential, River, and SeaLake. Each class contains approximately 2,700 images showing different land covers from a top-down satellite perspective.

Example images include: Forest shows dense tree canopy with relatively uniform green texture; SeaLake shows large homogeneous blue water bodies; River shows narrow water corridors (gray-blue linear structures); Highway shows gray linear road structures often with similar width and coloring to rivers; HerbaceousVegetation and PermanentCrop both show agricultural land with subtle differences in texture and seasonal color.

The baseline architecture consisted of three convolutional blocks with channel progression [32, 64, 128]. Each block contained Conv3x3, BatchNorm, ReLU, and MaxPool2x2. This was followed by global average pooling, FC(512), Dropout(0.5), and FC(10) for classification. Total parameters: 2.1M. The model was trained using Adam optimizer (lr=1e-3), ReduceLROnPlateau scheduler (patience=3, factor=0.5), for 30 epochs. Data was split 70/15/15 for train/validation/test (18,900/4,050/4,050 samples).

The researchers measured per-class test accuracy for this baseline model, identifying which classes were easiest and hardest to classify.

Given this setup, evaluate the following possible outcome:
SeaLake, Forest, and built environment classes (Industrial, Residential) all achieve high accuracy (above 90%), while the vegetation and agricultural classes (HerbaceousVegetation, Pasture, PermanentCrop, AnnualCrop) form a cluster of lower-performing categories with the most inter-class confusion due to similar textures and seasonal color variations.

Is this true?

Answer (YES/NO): NO